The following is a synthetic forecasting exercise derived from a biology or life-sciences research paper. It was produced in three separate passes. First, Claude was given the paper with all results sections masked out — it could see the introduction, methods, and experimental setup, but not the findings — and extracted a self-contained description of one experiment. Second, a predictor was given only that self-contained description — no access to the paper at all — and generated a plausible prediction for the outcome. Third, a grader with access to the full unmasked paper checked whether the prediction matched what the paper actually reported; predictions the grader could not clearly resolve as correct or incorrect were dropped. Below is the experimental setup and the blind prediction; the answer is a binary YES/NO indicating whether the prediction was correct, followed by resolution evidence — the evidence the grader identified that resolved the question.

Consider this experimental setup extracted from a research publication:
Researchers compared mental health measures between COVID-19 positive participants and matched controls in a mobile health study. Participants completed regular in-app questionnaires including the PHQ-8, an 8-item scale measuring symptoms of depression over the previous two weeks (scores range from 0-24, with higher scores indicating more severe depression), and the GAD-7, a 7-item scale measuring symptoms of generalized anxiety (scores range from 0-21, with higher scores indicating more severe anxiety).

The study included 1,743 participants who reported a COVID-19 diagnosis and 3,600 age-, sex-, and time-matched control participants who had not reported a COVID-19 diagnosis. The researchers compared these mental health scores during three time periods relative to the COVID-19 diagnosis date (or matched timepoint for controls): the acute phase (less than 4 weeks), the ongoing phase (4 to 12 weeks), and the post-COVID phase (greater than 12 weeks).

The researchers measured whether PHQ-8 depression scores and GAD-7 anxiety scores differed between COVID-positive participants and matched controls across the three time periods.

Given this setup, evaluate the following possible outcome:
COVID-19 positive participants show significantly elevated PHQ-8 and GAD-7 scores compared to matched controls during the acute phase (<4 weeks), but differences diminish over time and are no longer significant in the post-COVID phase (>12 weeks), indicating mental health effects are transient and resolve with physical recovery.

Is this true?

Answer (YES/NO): NO